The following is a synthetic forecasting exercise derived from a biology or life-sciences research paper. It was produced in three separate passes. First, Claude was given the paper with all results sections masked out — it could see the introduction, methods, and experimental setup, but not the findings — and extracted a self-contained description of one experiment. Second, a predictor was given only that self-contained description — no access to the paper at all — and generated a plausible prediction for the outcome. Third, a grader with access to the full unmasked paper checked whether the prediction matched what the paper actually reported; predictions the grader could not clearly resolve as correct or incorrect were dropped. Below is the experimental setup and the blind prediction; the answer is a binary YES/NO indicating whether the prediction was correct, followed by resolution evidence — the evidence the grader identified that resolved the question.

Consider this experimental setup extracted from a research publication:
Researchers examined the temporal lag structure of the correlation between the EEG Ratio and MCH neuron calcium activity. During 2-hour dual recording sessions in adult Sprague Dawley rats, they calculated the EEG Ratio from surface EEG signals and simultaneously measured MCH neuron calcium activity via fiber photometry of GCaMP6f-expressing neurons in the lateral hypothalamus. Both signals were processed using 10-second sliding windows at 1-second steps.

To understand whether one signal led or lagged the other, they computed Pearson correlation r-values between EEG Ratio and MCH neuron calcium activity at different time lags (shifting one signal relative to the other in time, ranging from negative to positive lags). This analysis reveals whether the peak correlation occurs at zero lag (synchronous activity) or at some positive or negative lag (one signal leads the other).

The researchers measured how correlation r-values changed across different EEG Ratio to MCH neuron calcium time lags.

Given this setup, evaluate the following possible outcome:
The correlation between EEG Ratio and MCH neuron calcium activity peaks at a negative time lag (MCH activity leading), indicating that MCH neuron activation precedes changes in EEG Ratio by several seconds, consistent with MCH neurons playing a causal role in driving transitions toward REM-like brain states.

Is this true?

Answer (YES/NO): NO